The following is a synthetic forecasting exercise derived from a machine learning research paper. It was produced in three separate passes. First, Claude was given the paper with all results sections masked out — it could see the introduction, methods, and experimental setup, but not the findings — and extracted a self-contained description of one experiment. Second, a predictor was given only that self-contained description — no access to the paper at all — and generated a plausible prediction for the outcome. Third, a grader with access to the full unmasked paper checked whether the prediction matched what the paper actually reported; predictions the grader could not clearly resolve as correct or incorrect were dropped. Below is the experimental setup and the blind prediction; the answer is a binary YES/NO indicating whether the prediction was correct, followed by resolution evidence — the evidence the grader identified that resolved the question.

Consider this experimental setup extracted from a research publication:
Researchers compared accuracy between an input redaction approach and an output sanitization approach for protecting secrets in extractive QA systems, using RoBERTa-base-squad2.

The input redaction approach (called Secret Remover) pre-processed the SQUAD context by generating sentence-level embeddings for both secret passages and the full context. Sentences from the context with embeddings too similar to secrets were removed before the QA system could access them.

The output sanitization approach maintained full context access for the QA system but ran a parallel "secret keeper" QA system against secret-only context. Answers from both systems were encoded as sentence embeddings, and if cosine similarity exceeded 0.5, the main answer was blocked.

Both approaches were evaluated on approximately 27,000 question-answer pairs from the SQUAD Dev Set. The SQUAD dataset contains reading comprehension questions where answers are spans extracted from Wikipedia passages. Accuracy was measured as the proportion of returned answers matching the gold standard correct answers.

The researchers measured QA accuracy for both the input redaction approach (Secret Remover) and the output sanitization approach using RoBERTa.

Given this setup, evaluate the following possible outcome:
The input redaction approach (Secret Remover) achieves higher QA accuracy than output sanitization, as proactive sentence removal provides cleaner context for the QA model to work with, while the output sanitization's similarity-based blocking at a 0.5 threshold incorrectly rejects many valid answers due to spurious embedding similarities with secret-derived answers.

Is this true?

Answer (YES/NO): YES